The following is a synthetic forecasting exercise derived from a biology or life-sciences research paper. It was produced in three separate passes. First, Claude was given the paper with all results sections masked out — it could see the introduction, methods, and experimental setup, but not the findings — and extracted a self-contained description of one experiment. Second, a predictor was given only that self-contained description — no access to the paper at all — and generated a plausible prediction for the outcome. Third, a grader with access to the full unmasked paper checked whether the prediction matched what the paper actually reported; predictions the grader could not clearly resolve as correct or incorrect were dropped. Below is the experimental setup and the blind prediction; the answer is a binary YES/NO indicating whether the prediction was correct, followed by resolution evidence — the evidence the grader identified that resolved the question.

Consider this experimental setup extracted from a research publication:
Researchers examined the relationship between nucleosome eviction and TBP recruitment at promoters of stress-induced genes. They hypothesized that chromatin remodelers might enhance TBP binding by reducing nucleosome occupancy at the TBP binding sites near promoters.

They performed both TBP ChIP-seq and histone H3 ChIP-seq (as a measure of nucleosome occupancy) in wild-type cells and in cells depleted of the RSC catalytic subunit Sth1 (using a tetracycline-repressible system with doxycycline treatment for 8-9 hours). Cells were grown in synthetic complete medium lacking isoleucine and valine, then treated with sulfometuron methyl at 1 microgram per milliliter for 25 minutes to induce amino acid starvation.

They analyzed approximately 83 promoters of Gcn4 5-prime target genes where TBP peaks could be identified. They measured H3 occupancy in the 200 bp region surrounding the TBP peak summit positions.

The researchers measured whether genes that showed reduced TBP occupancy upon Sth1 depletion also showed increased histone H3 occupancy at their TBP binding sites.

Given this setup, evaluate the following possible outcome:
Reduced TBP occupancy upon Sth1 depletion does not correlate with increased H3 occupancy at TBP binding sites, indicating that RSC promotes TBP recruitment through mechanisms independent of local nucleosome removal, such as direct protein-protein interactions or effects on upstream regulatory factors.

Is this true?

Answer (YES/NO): NO